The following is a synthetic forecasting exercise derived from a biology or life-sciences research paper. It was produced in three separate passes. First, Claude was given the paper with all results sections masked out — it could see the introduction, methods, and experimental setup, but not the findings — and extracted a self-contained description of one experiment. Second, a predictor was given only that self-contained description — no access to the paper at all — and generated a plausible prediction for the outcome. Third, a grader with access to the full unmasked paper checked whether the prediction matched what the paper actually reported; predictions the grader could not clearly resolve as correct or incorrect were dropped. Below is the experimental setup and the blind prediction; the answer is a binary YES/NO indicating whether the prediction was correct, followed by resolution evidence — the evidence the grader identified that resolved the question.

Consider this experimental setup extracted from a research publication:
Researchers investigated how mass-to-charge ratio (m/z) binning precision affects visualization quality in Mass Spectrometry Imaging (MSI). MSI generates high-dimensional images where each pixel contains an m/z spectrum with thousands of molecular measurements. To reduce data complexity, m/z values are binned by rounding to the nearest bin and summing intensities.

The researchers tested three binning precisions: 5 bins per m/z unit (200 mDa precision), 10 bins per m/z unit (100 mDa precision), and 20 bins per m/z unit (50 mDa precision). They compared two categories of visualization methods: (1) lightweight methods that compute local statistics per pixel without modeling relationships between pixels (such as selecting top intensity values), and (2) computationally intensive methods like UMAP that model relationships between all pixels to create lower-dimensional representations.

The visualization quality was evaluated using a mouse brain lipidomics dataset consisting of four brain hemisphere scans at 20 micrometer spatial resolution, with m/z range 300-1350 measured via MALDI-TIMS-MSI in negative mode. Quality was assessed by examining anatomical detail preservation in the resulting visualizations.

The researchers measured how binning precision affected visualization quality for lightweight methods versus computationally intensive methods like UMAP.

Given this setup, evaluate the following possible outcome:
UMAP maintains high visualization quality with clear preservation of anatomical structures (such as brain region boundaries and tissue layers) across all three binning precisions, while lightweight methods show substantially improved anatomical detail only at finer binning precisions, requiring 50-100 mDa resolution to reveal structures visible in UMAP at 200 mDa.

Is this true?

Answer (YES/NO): NO